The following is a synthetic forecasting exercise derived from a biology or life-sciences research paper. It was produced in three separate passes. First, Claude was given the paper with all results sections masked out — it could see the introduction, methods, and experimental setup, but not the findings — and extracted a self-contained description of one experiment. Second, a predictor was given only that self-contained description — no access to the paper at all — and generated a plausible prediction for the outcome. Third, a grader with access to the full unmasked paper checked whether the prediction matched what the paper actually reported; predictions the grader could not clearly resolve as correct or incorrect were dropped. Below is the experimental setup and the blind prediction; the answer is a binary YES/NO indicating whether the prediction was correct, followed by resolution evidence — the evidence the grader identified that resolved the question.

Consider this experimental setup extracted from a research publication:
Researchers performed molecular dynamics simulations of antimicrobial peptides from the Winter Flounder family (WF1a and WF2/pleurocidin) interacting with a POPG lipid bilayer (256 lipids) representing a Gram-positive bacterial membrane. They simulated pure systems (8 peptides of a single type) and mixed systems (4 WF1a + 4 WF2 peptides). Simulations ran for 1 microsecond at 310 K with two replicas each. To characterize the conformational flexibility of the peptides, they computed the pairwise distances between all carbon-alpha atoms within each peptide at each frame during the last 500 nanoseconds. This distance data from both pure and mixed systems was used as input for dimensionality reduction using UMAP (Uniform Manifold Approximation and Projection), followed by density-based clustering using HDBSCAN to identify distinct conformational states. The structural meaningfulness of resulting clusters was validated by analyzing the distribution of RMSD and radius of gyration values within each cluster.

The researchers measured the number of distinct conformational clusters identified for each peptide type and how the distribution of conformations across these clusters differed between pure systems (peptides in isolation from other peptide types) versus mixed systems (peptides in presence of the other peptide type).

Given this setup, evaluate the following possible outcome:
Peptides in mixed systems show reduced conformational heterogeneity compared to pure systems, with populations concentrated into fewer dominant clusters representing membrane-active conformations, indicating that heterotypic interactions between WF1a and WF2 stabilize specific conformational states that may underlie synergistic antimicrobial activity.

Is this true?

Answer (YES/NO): YES